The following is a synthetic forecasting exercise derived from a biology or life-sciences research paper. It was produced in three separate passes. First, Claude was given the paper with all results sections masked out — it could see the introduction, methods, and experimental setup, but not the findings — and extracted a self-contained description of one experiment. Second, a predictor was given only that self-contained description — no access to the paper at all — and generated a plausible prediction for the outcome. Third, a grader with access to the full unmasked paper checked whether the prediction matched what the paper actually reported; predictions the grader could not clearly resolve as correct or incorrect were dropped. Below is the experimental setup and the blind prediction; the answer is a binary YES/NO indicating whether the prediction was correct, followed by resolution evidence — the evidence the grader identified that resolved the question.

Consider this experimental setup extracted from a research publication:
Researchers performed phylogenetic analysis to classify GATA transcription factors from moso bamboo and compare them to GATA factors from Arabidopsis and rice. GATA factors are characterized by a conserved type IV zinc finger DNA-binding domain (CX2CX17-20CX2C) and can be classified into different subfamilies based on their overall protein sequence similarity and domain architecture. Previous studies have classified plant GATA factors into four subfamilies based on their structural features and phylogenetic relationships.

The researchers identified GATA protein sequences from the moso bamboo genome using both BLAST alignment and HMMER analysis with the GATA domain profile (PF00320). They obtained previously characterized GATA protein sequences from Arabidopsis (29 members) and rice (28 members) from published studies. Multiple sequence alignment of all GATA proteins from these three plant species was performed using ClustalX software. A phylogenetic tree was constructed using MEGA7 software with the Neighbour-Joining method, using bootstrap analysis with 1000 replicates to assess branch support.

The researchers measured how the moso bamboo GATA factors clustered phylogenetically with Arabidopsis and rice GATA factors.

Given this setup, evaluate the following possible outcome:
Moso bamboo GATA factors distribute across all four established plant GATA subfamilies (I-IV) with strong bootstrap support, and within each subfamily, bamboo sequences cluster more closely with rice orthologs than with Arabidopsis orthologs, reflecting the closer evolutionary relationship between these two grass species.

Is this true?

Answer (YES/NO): NO